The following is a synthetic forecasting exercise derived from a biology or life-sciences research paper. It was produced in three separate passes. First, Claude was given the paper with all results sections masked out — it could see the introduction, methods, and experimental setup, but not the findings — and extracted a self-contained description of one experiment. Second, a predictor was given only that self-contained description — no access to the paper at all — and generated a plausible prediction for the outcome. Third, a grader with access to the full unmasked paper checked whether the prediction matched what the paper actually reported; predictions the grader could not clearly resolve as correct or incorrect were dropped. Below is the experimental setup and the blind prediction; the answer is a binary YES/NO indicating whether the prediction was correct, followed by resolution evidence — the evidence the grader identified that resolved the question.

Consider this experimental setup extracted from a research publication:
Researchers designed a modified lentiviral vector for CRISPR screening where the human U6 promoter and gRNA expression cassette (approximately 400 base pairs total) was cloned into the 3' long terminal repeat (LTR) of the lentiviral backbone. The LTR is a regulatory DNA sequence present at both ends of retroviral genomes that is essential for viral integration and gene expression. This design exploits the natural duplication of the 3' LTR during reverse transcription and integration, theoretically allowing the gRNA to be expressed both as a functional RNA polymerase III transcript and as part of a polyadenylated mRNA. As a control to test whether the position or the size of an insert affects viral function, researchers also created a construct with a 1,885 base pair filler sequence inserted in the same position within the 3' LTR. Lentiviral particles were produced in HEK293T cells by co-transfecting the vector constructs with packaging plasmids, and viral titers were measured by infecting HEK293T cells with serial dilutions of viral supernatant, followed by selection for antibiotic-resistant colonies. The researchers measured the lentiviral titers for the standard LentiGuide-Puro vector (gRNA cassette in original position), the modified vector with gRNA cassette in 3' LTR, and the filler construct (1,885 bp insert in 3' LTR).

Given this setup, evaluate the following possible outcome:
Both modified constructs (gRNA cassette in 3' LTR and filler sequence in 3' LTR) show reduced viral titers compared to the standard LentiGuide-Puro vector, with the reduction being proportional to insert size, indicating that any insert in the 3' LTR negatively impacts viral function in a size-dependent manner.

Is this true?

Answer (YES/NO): NO